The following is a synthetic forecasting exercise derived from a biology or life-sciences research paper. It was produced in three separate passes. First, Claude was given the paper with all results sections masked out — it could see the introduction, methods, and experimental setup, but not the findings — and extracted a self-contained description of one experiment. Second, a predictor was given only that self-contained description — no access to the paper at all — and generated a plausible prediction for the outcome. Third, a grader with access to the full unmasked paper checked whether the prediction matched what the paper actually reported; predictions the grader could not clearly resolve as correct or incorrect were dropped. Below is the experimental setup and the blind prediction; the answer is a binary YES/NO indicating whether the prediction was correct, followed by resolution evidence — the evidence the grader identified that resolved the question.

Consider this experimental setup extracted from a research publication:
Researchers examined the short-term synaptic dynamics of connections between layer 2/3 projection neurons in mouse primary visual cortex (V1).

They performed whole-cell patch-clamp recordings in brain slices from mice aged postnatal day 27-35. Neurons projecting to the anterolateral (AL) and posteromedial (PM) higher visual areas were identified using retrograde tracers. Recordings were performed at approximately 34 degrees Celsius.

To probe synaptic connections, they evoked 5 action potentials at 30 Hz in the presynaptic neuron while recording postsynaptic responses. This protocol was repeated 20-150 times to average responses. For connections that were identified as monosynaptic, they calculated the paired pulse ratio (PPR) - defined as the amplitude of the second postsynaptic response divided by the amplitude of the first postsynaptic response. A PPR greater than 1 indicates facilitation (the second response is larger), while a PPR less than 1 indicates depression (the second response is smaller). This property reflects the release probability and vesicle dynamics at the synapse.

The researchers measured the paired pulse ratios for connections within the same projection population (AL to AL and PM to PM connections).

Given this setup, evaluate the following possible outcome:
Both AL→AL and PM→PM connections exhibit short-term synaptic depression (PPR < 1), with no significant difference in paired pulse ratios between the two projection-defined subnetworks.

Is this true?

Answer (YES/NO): YES